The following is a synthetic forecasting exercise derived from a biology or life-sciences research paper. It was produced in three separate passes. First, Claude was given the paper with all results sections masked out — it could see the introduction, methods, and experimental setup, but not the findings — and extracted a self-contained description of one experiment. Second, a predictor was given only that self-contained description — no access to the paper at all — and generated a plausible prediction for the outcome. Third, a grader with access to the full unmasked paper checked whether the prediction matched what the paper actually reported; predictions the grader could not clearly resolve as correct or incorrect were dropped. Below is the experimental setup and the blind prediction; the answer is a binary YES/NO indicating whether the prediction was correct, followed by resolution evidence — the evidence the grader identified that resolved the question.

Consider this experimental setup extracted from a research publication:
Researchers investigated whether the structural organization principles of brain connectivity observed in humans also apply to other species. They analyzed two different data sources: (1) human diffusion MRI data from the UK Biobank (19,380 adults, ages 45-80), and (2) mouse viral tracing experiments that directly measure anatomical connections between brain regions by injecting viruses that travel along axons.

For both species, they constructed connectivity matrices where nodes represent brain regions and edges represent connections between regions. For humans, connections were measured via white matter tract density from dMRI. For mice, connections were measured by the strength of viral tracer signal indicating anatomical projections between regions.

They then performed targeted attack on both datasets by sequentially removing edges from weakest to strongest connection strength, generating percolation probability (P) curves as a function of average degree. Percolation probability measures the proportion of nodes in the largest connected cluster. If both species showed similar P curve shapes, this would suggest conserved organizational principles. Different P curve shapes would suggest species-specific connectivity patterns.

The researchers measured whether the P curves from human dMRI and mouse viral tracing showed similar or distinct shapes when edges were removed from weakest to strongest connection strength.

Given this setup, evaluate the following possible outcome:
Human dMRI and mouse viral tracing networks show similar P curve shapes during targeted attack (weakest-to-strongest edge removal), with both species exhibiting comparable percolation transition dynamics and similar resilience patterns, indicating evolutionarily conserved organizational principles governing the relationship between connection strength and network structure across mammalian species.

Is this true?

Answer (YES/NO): NO